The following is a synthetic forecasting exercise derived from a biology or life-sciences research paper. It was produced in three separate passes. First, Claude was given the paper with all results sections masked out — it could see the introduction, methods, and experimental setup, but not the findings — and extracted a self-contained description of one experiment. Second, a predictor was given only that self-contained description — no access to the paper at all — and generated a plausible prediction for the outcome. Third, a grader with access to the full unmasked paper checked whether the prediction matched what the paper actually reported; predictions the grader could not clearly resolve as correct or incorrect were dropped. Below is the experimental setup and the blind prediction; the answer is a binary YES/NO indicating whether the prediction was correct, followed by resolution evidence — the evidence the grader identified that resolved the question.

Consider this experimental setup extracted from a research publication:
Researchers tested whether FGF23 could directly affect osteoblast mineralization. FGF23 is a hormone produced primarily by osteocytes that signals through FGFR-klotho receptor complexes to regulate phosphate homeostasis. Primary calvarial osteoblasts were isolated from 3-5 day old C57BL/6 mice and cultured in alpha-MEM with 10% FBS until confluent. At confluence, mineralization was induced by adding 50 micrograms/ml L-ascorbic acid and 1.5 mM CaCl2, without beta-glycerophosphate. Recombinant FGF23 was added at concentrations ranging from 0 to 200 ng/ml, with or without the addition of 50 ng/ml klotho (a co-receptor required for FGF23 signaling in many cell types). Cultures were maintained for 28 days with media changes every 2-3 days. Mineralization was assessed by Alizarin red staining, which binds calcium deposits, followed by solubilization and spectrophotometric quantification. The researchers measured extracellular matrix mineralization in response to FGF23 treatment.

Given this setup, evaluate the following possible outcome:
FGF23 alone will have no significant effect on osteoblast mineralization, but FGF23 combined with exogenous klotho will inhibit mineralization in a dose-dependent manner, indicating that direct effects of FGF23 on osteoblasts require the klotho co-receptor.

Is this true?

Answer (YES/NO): NO